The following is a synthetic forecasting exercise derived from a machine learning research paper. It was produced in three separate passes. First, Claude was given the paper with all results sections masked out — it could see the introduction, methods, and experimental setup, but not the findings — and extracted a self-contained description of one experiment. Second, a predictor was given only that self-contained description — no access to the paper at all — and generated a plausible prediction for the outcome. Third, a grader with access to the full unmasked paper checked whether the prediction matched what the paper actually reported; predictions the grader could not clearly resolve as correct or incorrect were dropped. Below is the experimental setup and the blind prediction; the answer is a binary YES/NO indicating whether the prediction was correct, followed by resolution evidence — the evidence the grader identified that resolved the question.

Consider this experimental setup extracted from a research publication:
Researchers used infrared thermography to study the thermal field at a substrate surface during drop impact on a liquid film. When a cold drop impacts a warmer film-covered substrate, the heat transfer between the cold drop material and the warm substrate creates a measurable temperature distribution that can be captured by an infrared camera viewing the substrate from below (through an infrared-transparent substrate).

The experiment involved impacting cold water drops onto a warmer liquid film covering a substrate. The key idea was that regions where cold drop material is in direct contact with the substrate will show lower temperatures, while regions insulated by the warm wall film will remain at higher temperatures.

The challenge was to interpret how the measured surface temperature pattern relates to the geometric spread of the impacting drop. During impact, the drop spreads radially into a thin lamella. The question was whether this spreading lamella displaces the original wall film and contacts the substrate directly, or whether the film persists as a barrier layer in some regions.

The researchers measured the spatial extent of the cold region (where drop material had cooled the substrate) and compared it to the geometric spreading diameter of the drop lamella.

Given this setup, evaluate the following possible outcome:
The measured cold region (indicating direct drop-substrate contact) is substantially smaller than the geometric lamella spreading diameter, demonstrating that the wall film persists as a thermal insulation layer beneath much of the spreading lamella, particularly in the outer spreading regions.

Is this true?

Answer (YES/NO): NO